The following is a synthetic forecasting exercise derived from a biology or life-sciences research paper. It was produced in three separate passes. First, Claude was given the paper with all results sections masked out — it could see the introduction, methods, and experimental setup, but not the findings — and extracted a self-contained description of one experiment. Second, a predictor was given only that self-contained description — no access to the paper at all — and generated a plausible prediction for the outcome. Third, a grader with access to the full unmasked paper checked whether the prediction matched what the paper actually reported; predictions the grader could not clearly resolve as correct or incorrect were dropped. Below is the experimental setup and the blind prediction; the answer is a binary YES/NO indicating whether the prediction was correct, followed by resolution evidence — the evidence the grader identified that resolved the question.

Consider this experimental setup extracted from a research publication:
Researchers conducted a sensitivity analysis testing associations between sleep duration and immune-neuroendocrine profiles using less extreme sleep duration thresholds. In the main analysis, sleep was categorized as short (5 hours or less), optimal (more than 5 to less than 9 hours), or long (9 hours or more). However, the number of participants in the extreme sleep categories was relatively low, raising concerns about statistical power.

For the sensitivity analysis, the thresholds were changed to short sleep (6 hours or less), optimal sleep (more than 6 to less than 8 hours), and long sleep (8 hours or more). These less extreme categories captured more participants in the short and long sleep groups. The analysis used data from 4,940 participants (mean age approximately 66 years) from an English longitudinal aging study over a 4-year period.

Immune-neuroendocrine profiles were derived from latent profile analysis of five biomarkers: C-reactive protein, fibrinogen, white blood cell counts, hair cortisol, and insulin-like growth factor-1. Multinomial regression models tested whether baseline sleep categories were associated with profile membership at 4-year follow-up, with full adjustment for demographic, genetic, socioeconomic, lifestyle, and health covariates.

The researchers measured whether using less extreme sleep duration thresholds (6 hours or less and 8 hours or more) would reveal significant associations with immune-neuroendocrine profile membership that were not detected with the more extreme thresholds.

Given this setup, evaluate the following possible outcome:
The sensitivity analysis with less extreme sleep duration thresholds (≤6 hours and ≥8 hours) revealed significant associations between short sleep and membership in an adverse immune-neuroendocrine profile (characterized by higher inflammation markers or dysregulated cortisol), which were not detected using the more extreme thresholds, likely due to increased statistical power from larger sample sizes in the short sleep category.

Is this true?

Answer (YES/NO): NO